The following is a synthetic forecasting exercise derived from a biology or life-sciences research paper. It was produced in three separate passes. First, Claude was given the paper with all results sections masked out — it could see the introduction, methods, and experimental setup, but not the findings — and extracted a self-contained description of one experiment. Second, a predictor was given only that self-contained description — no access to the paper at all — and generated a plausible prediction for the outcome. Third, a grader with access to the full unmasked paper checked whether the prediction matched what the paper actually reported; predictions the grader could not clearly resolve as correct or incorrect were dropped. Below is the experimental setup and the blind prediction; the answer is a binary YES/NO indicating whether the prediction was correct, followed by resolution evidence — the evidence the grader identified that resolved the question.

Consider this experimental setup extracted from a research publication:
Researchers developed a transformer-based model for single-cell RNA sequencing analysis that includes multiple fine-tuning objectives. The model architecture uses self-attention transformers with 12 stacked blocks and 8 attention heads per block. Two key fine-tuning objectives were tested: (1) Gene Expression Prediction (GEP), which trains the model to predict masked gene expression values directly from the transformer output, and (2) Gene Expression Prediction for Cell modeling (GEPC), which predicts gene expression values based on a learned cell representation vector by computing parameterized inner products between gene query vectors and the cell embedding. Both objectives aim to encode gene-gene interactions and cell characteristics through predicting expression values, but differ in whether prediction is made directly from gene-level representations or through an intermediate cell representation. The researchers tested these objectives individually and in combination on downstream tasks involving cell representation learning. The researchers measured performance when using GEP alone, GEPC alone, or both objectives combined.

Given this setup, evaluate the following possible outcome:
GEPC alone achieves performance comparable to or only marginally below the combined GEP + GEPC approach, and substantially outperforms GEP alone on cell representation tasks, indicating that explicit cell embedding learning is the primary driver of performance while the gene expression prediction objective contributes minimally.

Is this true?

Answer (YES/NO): NO